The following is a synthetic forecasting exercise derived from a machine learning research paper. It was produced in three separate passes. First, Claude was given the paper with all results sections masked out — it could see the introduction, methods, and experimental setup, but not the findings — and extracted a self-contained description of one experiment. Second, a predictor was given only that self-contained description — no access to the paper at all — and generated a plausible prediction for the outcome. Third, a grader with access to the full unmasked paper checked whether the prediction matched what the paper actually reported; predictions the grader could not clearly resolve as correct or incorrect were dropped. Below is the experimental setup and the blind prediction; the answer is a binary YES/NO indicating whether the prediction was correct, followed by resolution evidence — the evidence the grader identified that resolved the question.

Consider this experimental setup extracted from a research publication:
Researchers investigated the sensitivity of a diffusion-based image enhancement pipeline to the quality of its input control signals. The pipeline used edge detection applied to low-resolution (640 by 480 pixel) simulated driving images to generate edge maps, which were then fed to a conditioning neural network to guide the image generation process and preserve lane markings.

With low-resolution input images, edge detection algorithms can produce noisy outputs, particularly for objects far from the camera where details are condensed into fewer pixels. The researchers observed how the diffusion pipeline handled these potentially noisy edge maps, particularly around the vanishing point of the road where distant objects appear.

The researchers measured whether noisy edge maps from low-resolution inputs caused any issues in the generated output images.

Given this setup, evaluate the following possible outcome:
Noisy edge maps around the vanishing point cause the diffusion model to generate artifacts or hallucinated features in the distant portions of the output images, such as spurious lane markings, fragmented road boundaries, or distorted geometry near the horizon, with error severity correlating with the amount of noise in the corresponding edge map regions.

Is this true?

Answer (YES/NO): YES